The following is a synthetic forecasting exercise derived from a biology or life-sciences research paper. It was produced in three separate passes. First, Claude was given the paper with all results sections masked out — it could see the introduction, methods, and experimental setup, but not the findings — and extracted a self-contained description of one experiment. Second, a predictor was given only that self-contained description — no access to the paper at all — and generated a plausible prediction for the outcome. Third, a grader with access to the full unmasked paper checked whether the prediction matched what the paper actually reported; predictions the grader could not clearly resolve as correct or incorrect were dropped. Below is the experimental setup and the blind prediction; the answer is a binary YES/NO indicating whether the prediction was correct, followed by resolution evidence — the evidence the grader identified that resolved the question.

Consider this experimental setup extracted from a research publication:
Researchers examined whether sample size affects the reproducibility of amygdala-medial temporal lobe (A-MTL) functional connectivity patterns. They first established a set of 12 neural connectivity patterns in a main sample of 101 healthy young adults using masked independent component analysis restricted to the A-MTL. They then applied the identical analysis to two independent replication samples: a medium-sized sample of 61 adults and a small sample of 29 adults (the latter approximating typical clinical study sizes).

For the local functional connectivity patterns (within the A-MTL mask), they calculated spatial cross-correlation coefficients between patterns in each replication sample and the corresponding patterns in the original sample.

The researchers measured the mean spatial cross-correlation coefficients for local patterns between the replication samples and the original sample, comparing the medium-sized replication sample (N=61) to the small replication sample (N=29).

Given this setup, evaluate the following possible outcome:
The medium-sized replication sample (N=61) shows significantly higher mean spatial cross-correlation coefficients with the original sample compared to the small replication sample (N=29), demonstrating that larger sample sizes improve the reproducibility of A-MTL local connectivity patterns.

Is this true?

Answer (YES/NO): NO